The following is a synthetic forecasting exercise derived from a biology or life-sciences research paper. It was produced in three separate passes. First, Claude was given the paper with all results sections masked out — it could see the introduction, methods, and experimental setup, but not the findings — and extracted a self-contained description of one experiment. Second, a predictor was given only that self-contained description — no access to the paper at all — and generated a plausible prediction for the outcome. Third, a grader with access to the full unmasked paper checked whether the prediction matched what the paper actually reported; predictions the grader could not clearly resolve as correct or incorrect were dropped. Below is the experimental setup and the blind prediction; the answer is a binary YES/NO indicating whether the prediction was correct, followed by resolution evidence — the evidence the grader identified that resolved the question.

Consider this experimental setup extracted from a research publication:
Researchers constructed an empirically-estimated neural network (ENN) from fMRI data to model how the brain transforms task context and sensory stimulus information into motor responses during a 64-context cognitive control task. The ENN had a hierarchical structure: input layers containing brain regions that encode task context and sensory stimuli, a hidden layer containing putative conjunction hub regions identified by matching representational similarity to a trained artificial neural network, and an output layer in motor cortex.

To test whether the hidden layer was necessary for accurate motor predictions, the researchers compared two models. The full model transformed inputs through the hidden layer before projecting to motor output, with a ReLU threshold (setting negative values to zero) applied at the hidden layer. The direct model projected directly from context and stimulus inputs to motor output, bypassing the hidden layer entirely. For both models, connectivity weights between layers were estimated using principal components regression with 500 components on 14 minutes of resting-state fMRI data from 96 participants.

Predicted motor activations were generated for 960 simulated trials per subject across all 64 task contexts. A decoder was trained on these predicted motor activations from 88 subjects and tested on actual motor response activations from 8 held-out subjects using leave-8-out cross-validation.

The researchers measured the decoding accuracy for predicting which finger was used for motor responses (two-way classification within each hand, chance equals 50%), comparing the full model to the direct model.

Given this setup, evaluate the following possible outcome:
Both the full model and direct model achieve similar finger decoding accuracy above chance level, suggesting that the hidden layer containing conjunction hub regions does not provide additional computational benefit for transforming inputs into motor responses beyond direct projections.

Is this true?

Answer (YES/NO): NO